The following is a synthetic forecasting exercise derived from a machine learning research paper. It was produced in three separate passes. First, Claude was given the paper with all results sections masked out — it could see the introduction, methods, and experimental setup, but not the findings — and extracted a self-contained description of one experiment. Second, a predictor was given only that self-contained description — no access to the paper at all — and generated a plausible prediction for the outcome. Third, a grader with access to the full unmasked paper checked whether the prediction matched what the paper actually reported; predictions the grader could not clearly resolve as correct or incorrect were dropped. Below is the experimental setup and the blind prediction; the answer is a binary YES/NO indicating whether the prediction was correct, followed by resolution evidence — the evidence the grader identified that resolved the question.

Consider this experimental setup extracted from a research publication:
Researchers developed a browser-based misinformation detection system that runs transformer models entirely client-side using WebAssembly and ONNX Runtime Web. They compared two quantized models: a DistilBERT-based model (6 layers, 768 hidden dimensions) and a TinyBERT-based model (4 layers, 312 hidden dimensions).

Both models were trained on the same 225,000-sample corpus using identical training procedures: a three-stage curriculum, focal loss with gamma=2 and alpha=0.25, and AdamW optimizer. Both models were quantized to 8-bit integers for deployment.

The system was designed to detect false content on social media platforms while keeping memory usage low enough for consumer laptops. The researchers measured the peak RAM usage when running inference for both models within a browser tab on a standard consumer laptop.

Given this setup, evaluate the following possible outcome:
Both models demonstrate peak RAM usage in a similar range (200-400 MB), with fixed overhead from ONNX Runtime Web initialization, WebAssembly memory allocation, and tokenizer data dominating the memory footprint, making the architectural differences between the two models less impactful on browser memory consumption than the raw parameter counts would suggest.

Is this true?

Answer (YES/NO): NO